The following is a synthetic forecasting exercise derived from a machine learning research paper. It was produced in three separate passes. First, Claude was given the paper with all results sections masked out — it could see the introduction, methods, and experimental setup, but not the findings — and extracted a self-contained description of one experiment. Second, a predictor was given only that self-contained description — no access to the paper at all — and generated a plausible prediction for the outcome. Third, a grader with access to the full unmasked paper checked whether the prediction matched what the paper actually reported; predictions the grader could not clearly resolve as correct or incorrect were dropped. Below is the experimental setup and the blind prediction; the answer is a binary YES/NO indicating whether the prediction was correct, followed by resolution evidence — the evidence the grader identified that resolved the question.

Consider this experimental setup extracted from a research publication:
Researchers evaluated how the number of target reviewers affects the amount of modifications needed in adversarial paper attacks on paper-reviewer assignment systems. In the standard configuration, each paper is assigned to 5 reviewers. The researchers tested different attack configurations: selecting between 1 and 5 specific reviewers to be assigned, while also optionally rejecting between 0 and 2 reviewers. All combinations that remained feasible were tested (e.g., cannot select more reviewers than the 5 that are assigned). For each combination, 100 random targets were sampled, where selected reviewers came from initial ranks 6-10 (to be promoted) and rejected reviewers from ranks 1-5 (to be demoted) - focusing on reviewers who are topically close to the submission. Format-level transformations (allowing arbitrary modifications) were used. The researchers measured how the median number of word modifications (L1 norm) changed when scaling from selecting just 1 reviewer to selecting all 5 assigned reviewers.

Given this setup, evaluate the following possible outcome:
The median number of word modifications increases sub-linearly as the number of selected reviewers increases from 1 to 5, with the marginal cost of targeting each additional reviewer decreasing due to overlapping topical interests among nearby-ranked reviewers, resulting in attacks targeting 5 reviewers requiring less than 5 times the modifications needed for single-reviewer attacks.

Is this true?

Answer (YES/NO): NO